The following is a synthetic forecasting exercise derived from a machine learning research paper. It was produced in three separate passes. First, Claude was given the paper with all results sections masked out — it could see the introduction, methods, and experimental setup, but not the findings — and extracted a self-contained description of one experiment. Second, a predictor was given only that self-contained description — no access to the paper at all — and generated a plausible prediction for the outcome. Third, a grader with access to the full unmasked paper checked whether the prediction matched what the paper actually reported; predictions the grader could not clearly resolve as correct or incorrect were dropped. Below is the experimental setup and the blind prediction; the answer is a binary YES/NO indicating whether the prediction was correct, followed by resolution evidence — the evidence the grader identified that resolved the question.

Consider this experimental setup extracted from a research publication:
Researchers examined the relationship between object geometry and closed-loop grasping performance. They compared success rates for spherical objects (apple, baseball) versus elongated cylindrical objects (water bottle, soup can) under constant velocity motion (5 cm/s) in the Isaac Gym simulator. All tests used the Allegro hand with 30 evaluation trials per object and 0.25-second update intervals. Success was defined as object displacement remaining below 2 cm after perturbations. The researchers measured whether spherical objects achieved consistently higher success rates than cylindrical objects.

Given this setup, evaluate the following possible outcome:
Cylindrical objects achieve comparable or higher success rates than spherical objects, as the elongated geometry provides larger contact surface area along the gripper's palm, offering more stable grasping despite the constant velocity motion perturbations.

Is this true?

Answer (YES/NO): NO